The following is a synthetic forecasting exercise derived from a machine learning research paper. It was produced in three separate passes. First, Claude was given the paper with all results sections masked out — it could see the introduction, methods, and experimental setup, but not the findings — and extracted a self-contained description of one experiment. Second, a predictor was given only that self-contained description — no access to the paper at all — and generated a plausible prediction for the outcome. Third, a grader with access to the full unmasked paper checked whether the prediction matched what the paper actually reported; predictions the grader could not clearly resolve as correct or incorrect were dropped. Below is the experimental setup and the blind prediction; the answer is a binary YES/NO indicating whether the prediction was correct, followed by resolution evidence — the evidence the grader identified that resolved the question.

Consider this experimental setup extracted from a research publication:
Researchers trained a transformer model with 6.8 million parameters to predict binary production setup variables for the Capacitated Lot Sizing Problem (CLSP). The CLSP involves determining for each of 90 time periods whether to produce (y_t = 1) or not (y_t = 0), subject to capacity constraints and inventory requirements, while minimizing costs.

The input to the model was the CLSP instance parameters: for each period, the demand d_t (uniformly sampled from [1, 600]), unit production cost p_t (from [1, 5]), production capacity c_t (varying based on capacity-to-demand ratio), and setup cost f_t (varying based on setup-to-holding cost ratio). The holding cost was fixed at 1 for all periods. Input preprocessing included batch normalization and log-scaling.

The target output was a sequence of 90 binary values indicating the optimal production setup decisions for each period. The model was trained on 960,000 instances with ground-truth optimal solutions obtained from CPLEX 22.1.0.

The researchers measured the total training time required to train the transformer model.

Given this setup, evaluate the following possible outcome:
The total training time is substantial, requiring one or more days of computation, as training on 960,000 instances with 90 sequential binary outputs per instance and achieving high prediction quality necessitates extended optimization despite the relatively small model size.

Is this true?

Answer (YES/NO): NO